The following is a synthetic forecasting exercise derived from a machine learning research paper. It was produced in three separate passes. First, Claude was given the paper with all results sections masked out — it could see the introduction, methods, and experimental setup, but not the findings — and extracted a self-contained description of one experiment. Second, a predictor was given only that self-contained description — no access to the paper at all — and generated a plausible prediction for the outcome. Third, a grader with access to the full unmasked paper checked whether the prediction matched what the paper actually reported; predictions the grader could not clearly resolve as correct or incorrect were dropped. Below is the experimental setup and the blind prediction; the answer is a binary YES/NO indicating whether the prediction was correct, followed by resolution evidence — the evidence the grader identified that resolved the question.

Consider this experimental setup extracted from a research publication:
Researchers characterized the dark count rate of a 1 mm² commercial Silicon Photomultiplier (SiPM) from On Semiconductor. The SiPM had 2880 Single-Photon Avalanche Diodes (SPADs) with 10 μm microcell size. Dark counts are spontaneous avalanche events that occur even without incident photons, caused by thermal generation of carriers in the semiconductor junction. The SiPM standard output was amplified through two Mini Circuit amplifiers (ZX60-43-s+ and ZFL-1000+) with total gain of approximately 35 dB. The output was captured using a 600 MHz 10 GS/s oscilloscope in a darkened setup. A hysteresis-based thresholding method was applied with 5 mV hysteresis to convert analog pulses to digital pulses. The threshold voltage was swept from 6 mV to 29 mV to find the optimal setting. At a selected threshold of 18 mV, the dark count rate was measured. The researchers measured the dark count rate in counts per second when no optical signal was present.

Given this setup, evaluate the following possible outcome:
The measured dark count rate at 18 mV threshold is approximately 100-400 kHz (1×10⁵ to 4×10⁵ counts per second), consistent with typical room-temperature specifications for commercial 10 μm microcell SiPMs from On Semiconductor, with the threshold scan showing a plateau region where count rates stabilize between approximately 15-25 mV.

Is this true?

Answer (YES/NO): NO